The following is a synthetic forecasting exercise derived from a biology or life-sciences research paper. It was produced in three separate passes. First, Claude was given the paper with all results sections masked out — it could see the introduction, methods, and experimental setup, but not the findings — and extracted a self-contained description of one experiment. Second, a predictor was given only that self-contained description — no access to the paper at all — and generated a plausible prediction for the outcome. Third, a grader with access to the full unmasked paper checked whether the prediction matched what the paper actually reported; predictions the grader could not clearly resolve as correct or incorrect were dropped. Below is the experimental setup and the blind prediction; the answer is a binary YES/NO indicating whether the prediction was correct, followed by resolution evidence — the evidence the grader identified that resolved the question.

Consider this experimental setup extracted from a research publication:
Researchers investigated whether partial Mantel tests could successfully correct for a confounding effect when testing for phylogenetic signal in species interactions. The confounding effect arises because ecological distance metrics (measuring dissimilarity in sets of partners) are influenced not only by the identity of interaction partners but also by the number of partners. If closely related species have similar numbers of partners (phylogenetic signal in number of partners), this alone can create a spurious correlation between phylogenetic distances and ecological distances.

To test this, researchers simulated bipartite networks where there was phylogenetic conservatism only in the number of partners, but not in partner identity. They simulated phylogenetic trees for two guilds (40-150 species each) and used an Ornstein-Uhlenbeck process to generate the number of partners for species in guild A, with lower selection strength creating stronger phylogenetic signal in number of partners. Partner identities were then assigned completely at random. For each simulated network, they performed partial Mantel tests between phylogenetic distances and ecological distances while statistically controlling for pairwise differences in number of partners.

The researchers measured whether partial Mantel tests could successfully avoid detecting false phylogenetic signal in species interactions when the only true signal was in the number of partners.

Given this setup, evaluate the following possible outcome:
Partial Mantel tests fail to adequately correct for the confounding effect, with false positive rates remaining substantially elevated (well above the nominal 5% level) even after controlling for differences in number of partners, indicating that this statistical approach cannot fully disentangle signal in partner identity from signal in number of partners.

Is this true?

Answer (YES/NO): YES